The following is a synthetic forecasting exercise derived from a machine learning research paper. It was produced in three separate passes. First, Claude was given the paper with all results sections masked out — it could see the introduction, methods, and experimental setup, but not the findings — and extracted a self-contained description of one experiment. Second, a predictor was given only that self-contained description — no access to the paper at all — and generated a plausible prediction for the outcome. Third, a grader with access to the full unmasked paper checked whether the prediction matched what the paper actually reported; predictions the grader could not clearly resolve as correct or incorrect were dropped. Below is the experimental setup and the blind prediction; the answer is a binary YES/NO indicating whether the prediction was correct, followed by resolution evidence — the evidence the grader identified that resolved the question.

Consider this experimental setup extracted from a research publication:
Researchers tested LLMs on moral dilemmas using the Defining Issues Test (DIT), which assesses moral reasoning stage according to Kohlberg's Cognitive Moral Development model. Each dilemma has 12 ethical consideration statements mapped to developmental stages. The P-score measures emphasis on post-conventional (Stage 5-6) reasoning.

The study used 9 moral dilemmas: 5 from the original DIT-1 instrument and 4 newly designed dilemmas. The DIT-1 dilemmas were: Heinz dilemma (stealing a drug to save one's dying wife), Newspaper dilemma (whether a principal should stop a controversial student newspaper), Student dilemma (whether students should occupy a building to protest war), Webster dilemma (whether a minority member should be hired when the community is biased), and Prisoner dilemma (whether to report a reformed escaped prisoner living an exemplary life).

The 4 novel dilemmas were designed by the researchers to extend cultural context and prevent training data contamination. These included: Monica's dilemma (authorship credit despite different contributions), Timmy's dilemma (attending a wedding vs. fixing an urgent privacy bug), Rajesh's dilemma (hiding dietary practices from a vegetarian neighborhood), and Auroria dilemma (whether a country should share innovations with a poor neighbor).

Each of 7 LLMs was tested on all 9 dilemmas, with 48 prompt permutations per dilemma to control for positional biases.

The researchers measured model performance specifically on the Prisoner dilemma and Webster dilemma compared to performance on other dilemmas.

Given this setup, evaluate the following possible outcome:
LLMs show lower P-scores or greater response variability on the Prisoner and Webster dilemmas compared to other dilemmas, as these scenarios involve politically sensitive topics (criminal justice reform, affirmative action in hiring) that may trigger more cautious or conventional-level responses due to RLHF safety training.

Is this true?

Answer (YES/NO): YES